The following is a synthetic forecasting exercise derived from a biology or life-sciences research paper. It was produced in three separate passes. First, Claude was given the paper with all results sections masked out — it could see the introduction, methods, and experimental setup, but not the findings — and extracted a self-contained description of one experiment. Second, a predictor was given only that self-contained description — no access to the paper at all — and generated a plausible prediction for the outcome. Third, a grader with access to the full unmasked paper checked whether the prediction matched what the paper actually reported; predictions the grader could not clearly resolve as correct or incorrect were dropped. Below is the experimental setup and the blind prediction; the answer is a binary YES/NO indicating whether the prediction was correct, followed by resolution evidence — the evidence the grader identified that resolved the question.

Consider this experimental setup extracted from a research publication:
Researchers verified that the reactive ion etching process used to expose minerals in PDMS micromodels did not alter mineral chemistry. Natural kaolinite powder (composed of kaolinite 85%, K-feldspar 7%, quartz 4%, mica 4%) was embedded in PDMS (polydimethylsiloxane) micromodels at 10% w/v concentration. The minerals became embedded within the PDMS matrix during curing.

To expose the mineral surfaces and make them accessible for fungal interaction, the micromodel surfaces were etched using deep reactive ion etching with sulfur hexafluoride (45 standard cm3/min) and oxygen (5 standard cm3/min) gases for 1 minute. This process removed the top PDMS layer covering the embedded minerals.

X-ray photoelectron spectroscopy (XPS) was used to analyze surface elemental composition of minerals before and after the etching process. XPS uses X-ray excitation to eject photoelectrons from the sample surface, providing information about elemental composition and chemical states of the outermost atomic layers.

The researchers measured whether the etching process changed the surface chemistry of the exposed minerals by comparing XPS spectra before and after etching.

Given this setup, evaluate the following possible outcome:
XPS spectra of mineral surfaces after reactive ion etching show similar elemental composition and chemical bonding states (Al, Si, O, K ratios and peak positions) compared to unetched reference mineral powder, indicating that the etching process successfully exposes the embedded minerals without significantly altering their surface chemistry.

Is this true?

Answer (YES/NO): YES